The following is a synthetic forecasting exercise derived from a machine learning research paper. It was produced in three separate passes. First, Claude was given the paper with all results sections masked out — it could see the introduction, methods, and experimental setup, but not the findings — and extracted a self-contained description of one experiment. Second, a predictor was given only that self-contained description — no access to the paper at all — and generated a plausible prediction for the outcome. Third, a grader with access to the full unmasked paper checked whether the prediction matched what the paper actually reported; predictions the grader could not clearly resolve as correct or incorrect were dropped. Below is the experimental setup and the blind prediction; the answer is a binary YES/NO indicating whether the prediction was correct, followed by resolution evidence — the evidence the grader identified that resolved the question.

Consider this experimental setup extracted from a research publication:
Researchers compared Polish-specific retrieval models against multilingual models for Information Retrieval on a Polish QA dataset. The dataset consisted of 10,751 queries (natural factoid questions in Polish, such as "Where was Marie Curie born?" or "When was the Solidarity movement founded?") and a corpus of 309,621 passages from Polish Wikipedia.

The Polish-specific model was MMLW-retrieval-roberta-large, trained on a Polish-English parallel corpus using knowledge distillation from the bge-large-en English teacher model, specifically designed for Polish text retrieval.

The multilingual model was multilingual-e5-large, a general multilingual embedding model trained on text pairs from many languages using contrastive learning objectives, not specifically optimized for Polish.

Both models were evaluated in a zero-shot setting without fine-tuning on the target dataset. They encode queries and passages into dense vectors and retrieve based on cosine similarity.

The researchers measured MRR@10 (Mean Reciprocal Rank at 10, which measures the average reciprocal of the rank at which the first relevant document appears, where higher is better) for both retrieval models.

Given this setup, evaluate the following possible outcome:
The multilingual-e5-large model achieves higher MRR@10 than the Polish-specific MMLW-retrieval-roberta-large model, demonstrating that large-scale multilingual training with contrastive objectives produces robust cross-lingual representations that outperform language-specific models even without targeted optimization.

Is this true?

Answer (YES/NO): YES